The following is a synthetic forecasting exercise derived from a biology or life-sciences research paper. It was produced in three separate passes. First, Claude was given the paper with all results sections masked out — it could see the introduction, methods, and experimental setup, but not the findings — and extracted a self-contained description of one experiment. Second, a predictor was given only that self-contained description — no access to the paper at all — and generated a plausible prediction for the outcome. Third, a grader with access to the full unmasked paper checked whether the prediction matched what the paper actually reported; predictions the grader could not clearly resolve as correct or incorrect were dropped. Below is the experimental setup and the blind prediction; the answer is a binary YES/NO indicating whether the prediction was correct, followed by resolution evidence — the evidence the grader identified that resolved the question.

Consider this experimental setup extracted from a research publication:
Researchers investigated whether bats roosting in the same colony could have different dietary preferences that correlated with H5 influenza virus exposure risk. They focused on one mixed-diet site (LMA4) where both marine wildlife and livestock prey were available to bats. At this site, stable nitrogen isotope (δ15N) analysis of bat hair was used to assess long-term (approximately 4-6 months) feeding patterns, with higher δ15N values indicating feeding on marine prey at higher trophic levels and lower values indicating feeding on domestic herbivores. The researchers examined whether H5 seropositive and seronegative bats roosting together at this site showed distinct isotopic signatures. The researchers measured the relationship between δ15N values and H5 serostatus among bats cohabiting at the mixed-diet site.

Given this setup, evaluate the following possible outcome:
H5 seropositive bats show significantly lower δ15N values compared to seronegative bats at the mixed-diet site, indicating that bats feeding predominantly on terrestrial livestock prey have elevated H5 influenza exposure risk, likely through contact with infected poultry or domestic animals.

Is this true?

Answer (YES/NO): NO